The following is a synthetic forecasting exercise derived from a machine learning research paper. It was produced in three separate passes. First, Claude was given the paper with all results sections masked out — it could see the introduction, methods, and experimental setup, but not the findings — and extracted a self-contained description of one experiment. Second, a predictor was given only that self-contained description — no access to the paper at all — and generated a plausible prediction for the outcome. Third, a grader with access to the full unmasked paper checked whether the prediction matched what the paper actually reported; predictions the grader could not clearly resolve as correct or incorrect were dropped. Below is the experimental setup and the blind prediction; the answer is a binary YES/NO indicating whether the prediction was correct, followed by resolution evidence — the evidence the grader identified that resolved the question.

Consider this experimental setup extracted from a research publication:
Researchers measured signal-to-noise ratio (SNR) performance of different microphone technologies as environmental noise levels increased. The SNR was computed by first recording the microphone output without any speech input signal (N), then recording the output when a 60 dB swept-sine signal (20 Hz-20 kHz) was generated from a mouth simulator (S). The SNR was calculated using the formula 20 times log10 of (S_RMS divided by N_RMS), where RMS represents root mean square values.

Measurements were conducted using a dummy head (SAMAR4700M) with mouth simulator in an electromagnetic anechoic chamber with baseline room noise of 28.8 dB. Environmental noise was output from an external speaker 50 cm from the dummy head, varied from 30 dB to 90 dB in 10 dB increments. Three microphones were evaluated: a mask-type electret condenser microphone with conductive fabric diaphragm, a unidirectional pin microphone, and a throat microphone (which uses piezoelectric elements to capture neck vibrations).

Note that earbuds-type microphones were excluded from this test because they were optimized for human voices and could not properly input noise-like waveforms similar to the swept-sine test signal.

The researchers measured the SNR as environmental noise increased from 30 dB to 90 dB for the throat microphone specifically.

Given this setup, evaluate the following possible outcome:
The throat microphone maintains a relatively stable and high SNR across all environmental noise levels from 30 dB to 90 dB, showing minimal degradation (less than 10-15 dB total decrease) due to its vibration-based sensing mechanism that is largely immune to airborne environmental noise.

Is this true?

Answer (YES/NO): NO